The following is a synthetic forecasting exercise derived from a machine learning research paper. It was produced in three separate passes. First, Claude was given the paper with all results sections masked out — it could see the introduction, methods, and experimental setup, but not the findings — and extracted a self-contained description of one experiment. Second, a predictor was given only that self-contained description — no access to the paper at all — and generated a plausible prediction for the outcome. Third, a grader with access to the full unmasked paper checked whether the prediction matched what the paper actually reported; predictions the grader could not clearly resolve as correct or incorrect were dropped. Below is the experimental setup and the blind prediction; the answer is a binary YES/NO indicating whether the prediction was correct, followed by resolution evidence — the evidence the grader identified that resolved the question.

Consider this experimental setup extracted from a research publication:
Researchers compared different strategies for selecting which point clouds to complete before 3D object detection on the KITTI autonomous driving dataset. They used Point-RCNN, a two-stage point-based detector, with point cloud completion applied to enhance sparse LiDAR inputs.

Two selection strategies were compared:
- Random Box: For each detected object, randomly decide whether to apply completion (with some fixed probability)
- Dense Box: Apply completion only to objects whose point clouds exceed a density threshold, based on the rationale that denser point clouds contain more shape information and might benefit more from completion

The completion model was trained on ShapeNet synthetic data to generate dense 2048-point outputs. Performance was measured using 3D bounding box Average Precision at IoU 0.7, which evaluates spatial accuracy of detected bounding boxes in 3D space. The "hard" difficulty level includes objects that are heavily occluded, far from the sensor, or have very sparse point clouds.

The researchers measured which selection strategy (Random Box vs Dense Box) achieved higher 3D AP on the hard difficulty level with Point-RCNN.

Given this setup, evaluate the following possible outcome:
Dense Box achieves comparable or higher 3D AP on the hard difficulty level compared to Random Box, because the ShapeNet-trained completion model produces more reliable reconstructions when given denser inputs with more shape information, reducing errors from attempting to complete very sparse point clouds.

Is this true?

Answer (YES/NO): NO